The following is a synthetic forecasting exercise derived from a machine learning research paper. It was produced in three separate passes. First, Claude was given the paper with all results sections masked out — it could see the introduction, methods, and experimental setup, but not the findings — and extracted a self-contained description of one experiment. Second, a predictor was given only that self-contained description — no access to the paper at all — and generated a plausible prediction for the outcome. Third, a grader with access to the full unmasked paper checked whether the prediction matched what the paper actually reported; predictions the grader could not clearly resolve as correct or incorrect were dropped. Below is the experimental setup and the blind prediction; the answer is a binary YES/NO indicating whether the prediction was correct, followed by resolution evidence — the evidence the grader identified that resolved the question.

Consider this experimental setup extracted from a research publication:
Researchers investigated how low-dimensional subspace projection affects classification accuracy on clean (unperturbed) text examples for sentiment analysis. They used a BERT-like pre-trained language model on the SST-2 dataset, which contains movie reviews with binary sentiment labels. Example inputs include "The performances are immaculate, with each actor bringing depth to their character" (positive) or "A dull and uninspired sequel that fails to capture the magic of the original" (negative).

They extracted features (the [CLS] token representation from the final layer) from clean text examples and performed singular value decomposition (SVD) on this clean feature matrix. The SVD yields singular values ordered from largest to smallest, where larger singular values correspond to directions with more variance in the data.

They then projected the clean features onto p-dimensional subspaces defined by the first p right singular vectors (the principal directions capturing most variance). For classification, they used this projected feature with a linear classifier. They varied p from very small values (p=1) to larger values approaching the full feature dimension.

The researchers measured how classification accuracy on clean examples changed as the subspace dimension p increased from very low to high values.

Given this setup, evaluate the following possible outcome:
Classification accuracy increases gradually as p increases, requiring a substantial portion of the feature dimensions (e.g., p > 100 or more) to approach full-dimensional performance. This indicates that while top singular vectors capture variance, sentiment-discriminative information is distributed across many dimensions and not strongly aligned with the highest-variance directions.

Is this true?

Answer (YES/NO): NO